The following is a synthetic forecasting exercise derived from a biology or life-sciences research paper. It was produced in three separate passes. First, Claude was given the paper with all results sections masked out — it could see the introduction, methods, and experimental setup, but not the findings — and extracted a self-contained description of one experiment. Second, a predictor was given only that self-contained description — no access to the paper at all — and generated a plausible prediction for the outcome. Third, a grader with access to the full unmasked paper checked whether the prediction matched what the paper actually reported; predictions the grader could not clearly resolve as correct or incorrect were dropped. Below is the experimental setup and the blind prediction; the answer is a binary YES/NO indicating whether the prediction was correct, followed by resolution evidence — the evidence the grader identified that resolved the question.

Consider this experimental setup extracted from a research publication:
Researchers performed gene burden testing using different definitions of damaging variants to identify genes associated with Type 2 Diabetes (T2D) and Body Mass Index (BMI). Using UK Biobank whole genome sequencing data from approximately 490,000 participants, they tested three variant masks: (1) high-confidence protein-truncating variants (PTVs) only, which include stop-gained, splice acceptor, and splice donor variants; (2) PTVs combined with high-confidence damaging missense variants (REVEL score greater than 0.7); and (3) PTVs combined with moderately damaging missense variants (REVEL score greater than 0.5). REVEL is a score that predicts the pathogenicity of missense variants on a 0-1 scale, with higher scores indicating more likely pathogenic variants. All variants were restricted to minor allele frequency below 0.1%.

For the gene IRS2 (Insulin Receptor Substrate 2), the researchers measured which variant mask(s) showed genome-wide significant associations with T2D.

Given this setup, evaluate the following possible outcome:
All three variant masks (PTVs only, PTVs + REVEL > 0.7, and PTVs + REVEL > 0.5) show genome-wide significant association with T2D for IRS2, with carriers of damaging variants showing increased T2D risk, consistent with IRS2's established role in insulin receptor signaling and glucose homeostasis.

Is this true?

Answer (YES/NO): NO